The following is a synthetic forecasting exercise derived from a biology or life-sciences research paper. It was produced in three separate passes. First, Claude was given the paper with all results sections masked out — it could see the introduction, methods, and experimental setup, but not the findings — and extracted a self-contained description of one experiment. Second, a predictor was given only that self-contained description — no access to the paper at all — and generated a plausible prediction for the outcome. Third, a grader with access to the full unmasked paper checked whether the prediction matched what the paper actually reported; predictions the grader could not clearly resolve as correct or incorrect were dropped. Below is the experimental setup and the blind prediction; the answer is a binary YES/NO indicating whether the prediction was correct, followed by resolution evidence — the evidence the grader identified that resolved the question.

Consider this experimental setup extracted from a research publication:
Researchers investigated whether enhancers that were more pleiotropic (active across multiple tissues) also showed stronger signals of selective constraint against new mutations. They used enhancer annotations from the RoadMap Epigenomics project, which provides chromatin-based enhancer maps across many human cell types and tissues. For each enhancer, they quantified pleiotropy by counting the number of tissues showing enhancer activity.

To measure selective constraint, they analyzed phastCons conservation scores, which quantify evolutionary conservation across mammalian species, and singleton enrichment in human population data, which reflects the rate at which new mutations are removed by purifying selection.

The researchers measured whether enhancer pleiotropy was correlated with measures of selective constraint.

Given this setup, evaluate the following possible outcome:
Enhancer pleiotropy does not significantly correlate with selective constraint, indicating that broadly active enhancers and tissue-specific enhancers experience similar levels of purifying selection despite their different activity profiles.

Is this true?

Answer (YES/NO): NO